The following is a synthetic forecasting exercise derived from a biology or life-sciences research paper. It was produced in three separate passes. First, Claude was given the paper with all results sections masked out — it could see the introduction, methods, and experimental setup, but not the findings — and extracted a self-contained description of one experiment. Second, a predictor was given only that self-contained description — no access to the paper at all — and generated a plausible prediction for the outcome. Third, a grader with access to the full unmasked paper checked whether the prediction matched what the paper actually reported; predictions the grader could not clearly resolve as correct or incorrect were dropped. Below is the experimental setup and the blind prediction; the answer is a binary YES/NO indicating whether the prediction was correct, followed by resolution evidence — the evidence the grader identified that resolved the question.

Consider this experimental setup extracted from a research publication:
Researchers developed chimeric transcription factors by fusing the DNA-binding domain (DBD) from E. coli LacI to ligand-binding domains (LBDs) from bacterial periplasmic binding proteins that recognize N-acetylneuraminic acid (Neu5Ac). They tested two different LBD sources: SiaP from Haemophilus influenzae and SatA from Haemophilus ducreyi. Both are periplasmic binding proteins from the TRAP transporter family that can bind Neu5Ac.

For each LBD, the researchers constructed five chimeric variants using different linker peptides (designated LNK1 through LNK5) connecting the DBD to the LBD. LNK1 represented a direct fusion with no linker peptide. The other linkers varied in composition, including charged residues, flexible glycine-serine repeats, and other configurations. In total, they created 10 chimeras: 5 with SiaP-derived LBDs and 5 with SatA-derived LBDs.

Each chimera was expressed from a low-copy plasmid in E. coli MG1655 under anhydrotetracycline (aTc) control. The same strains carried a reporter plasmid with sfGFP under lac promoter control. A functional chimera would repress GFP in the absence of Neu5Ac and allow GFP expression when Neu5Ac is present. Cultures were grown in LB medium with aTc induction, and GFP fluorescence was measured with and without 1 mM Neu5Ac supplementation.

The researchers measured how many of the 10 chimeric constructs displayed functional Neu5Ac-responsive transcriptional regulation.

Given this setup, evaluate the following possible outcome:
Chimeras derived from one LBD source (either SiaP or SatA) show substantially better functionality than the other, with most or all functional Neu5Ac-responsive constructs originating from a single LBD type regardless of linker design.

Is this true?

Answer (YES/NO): YES